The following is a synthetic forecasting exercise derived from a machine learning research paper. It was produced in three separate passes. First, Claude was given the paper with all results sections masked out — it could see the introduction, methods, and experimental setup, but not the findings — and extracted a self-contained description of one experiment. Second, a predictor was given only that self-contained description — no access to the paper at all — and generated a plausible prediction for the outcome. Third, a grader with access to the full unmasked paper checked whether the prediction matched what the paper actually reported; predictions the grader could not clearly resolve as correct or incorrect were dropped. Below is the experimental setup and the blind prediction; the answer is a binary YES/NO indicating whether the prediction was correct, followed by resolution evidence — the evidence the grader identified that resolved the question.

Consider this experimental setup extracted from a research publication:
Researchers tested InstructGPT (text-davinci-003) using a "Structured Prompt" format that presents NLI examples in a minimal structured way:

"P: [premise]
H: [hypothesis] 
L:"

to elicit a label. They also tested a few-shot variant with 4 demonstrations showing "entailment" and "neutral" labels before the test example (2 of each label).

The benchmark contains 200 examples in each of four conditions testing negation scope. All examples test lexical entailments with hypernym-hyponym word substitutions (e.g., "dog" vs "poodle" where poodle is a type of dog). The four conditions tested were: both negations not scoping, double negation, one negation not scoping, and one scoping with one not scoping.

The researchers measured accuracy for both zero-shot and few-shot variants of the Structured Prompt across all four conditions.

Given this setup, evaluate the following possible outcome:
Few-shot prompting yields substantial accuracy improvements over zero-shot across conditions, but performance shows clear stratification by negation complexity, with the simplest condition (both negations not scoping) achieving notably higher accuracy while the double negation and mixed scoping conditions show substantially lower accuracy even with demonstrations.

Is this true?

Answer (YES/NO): NO